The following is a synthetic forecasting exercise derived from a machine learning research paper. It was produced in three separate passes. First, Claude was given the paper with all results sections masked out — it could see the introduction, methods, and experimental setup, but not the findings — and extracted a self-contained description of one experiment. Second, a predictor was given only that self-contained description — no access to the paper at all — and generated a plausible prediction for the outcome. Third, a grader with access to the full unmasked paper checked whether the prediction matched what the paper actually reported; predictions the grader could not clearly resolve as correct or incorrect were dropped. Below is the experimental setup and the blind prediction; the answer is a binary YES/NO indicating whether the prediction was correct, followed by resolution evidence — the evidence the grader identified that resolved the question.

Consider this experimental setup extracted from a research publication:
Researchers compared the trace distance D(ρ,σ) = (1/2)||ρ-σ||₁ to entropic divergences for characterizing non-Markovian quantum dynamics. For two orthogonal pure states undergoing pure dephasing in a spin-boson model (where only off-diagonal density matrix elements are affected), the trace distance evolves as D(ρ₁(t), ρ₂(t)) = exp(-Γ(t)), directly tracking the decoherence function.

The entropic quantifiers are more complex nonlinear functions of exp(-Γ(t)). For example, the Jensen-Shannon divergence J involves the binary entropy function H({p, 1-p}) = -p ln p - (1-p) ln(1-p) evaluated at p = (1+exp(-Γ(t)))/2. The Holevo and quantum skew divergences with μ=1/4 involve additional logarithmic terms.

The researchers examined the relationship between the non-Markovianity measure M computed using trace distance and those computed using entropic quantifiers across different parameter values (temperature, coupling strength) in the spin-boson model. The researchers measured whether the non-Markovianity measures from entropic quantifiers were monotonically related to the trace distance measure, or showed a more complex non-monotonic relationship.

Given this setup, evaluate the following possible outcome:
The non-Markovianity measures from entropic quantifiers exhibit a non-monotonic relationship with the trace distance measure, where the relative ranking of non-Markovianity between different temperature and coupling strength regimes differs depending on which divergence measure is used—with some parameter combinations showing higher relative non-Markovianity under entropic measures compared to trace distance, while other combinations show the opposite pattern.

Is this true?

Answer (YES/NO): NO